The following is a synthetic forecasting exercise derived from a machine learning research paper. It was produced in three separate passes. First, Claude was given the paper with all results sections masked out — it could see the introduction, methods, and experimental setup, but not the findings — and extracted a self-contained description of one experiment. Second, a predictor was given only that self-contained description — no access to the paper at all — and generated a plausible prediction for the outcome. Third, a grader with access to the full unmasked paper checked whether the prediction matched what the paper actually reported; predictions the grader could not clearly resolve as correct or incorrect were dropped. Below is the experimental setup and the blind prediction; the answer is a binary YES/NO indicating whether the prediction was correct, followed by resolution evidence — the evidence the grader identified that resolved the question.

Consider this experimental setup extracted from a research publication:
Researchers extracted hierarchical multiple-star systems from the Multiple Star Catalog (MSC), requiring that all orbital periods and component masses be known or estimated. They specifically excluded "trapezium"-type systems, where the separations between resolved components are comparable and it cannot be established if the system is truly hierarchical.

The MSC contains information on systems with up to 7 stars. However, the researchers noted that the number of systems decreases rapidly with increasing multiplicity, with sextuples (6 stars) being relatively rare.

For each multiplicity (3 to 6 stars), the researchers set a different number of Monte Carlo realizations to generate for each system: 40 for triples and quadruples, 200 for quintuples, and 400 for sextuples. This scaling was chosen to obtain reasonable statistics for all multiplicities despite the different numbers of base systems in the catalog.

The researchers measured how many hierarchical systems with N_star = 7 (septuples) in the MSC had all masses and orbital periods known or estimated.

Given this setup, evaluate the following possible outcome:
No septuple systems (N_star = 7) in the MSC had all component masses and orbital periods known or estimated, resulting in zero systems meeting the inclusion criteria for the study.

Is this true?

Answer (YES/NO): NO